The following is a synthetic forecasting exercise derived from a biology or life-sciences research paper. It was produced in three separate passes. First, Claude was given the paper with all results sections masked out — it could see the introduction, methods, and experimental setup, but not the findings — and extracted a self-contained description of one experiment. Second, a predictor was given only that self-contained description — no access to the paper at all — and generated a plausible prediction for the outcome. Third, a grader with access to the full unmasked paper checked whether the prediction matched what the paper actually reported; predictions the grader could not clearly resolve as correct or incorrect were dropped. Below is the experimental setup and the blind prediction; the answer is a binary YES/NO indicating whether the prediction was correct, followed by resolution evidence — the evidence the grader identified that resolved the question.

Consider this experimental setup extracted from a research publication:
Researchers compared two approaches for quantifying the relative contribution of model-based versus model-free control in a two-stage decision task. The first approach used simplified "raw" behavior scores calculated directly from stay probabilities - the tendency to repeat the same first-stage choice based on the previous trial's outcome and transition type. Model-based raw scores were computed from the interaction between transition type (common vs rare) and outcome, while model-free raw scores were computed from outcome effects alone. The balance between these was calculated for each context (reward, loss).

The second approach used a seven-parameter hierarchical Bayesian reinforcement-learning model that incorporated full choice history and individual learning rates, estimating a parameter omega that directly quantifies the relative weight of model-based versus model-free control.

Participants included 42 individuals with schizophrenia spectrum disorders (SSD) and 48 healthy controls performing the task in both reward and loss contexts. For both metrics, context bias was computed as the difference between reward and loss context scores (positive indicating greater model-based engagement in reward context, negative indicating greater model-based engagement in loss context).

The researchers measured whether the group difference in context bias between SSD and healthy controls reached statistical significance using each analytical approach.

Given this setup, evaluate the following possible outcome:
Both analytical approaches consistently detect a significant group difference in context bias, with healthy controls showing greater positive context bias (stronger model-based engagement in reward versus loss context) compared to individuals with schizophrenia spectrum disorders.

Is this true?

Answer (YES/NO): NO